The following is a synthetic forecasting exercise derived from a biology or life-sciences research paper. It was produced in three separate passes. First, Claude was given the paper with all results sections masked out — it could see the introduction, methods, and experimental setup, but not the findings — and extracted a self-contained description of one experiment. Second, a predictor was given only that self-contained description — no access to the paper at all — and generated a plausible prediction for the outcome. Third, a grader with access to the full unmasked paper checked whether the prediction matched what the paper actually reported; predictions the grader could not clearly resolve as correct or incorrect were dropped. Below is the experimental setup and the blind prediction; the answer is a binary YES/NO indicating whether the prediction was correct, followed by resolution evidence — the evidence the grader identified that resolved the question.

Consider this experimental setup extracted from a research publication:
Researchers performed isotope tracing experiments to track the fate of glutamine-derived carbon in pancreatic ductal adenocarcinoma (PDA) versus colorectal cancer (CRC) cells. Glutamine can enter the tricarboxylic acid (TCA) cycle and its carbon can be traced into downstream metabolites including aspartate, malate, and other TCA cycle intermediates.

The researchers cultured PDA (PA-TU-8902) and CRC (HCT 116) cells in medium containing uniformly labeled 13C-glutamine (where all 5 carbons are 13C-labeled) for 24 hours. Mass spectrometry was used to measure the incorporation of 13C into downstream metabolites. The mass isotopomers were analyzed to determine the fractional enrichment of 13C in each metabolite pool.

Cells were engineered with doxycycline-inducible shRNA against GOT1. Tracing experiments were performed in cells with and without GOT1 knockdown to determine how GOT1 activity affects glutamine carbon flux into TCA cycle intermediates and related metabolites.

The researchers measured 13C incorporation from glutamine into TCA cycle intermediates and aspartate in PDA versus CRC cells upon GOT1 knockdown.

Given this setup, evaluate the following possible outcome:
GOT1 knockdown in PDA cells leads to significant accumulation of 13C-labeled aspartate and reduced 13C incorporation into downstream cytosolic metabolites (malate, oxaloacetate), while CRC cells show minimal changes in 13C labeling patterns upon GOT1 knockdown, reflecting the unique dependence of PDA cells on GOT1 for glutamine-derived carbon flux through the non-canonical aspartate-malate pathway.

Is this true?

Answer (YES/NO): NO